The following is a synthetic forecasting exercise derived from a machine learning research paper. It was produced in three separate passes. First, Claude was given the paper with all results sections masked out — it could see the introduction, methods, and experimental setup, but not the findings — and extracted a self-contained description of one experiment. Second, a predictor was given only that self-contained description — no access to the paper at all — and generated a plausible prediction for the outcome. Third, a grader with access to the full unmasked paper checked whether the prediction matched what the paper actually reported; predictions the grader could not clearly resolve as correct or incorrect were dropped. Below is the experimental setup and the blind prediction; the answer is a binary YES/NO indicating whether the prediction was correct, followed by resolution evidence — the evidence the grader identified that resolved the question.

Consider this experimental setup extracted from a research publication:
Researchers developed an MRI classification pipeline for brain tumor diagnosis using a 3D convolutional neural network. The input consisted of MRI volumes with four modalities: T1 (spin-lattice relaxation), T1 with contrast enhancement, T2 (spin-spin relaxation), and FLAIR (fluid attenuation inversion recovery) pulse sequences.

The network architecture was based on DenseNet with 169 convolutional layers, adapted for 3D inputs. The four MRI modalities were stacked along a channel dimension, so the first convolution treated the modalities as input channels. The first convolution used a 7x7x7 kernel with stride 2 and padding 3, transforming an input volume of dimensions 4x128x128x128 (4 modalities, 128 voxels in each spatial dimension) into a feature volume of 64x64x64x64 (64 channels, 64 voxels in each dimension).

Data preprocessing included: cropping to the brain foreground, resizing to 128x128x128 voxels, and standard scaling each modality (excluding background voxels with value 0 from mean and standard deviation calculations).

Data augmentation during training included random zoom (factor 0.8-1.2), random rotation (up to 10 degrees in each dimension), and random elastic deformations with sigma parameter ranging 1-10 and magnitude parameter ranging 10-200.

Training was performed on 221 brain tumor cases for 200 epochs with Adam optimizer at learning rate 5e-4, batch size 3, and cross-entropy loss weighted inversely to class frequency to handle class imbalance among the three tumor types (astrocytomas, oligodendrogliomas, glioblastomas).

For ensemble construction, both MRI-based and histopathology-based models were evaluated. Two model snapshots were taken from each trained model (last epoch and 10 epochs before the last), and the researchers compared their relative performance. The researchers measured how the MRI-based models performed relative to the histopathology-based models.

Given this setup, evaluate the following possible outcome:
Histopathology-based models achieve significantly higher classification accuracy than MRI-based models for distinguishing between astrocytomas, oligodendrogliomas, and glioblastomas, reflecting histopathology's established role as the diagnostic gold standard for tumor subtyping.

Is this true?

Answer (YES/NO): YES